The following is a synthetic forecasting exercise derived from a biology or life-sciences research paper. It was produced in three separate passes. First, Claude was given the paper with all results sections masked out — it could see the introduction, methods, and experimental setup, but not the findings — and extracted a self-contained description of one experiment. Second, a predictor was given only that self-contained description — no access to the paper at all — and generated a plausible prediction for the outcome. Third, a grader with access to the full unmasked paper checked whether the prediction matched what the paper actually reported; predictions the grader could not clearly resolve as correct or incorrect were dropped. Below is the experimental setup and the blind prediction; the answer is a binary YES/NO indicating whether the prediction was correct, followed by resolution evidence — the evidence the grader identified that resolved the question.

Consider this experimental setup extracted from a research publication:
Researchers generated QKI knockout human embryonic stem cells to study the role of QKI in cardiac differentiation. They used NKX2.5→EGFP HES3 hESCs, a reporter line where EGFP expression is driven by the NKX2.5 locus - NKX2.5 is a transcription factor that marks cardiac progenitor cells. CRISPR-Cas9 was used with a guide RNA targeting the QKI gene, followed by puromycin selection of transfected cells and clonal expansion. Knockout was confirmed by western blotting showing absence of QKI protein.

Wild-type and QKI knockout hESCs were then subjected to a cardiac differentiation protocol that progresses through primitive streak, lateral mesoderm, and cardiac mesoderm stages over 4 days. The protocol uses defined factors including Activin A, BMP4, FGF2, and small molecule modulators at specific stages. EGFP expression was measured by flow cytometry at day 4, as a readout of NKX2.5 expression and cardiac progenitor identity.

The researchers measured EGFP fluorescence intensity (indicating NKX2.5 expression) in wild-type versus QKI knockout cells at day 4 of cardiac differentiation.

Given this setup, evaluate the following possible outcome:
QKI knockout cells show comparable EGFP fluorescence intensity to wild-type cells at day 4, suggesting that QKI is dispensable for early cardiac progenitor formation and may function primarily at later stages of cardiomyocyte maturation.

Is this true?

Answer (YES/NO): YES